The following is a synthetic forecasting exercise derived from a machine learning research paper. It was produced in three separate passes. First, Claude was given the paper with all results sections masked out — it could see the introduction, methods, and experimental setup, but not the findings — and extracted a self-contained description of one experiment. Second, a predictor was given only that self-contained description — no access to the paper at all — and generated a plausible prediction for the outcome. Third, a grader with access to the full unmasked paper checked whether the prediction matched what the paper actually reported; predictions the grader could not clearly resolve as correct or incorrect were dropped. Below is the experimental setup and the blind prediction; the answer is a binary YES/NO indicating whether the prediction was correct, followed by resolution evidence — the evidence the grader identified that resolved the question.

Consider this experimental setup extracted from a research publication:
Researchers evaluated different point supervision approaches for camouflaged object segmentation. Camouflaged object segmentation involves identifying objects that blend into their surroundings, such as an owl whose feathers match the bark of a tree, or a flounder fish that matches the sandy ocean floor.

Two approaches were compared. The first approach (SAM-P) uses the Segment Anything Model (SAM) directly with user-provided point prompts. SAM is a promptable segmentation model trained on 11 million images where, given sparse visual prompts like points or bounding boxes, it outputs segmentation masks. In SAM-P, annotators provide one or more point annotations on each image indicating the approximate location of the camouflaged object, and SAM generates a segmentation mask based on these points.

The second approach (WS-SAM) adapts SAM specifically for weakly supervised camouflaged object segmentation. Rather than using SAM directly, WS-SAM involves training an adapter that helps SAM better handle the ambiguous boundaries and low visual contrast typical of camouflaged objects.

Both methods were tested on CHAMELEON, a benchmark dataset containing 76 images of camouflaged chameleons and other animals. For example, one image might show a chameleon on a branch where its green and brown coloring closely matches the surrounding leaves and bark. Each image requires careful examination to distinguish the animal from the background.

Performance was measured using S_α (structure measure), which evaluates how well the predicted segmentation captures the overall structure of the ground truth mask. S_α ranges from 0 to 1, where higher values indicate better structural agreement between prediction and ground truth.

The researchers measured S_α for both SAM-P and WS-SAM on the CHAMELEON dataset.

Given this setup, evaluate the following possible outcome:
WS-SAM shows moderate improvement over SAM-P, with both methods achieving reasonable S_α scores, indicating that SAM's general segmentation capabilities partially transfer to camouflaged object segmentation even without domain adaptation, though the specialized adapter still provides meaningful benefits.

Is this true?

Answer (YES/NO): NO